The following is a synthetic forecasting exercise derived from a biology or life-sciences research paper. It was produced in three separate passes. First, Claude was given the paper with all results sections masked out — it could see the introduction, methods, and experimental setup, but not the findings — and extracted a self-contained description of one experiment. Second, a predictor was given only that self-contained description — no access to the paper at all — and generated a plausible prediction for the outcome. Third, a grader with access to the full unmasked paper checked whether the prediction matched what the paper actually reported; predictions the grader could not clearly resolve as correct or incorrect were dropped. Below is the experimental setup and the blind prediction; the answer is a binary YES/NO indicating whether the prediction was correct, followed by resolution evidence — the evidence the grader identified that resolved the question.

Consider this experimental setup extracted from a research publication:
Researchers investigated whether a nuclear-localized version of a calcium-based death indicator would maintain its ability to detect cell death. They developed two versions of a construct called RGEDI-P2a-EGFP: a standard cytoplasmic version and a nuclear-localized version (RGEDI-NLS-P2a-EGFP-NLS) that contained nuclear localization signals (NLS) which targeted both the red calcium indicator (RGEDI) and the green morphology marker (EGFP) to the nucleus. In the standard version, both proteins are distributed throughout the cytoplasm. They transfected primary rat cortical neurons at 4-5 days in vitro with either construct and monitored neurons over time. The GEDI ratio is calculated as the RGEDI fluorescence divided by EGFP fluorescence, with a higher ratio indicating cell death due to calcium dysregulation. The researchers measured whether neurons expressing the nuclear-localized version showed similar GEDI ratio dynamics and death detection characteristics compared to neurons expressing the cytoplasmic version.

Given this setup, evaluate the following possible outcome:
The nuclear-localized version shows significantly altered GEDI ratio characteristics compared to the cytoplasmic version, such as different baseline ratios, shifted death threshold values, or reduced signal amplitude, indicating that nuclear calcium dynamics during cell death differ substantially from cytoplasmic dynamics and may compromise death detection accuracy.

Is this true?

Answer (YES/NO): NO